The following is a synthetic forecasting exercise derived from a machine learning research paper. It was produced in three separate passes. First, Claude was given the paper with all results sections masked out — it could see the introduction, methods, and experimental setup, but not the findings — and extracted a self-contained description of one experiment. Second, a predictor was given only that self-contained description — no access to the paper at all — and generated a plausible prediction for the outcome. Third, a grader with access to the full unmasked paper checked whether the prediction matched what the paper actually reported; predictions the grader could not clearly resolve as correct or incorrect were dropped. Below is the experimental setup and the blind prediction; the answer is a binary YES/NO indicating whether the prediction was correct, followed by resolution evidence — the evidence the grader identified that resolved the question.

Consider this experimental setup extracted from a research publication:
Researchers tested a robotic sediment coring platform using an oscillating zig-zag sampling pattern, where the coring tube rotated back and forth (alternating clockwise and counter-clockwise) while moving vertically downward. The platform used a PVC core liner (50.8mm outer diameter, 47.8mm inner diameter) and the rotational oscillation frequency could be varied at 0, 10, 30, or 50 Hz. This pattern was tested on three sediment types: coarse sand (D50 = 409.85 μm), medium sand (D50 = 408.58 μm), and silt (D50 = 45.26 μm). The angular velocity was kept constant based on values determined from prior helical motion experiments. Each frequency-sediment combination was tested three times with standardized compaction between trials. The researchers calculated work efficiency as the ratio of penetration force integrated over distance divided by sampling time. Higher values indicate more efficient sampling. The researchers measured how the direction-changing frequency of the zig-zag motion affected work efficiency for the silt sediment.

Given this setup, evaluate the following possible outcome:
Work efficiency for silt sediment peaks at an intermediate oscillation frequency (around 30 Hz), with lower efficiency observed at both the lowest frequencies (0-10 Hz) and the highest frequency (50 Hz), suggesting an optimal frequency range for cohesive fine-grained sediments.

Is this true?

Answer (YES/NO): NO